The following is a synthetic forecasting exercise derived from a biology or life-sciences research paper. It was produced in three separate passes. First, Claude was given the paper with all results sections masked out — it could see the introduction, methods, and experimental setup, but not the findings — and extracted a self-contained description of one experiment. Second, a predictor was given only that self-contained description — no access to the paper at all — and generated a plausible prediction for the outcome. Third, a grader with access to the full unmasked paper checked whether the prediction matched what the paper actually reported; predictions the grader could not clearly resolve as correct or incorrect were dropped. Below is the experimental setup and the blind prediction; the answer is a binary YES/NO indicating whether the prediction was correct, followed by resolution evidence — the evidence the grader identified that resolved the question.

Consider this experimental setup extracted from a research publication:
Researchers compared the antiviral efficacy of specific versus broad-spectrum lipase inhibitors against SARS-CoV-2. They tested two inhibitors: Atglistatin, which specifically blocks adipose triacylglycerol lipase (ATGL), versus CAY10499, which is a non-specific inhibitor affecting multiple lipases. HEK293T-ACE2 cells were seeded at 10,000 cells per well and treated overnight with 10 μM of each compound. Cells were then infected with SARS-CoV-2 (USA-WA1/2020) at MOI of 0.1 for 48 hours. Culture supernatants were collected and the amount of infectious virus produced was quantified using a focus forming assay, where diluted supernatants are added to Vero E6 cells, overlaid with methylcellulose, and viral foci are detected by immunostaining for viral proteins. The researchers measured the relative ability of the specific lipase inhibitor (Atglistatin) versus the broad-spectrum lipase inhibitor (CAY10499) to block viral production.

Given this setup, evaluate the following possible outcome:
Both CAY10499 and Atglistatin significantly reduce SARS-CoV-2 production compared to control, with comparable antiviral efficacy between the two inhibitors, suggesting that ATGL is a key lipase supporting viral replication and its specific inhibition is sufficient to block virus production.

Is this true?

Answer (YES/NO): NO